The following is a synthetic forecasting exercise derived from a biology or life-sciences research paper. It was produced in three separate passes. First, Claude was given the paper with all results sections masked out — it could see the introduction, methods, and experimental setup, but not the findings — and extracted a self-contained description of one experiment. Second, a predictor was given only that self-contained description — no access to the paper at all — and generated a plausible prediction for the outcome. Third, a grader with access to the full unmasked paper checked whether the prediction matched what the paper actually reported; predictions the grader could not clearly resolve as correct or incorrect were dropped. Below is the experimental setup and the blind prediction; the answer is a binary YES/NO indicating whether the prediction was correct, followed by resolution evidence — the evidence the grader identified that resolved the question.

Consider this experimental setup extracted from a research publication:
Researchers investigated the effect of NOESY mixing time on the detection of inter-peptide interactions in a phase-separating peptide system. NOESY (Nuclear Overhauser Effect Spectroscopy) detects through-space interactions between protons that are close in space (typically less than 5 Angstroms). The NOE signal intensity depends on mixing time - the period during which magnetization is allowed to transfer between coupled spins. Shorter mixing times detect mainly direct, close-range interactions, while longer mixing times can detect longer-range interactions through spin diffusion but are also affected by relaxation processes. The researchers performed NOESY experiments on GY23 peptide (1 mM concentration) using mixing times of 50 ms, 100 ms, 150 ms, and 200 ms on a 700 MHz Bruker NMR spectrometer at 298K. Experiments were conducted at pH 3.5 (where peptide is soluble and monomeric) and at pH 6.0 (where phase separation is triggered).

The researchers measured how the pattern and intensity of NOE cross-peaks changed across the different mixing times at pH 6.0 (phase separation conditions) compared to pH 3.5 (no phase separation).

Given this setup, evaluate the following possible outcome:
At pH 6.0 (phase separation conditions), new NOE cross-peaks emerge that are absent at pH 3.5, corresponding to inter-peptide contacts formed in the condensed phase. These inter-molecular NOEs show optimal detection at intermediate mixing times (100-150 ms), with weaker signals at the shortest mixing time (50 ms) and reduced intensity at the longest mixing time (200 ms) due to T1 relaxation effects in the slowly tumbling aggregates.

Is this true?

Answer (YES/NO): NO